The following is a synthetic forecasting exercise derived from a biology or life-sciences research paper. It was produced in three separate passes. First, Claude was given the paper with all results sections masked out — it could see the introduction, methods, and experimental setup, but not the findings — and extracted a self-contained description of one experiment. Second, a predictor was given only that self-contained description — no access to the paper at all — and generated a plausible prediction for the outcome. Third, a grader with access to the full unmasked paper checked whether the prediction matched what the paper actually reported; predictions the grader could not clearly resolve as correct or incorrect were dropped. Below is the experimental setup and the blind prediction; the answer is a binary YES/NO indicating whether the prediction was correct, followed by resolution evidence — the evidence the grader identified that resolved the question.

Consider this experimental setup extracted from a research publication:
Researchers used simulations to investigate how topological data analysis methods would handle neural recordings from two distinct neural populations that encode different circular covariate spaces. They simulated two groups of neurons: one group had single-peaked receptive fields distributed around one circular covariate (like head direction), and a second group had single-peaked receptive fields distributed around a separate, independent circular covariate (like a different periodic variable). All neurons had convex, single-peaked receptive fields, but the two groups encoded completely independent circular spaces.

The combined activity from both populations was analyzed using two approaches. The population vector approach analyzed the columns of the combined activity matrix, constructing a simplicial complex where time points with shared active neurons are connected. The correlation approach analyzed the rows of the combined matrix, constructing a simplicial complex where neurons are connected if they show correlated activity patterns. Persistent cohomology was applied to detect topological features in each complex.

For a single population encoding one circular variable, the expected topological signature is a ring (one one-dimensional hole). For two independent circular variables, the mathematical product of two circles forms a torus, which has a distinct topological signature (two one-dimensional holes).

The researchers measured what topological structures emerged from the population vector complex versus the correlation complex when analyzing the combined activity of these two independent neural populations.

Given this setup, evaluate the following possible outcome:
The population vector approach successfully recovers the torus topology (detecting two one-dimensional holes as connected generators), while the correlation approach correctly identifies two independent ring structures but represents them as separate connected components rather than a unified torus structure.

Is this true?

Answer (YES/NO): YES